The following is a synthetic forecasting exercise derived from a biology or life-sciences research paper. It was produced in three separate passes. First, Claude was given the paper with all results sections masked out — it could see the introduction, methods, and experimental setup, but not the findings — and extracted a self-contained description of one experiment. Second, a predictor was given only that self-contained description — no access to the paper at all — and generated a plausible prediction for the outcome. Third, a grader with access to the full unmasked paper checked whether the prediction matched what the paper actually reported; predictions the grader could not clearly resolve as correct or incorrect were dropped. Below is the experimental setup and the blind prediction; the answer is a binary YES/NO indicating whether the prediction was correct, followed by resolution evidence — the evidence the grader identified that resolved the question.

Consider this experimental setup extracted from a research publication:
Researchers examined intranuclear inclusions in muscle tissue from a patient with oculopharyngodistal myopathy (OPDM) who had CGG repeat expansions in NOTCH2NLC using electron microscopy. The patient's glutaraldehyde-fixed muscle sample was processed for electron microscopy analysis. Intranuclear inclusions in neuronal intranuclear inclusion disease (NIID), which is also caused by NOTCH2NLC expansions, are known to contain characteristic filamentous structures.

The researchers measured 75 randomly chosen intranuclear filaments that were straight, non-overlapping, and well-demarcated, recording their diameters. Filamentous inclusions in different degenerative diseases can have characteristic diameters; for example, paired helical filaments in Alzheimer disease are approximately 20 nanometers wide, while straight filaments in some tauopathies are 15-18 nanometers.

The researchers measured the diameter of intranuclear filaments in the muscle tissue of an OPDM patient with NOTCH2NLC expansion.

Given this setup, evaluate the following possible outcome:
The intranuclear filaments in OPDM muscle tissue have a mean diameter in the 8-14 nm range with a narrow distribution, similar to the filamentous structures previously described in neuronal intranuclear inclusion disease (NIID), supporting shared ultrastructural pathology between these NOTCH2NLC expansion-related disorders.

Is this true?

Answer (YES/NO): YES